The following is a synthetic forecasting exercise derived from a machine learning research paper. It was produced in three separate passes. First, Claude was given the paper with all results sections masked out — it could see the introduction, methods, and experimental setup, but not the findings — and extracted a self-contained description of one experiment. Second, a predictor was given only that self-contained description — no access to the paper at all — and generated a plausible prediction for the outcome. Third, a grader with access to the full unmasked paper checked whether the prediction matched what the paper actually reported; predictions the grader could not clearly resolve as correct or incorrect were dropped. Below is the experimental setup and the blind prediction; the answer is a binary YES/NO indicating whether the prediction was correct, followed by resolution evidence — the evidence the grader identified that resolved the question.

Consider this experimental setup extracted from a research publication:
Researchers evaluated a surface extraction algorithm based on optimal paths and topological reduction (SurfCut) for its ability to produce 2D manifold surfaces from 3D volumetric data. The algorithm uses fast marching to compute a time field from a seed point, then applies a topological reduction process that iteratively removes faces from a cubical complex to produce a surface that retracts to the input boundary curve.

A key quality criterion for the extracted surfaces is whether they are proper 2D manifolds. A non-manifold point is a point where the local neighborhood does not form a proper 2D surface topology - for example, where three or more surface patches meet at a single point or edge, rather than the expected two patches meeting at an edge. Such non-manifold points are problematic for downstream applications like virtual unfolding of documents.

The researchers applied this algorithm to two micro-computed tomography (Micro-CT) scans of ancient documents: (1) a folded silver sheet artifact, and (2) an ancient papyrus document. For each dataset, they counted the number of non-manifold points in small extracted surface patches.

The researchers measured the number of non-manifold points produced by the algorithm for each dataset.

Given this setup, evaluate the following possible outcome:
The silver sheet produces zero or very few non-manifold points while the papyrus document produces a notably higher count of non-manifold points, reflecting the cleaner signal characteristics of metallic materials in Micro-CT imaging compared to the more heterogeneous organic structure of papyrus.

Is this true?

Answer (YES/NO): NO